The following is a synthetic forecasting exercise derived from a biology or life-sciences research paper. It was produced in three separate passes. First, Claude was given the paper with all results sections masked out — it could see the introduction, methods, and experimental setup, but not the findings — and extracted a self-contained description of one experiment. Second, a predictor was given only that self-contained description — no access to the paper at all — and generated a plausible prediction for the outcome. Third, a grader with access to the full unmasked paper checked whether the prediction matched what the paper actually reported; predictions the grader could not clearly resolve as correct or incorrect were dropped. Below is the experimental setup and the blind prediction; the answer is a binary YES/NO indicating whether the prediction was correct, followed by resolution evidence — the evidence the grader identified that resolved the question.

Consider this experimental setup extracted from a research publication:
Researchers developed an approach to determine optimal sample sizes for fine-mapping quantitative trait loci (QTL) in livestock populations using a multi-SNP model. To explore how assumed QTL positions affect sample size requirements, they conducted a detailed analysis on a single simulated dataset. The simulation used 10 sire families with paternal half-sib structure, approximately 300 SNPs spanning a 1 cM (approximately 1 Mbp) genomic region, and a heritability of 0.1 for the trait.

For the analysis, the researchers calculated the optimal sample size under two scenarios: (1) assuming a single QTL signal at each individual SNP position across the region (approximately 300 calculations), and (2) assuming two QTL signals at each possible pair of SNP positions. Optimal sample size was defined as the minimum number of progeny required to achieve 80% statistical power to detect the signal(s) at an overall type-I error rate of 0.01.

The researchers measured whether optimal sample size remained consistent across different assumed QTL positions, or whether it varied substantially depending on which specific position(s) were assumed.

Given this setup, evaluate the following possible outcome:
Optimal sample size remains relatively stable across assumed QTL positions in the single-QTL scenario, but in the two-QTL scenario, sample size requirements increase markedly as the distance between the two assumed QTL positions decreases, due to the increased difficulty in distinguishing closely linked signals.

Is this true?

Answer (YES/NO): NO